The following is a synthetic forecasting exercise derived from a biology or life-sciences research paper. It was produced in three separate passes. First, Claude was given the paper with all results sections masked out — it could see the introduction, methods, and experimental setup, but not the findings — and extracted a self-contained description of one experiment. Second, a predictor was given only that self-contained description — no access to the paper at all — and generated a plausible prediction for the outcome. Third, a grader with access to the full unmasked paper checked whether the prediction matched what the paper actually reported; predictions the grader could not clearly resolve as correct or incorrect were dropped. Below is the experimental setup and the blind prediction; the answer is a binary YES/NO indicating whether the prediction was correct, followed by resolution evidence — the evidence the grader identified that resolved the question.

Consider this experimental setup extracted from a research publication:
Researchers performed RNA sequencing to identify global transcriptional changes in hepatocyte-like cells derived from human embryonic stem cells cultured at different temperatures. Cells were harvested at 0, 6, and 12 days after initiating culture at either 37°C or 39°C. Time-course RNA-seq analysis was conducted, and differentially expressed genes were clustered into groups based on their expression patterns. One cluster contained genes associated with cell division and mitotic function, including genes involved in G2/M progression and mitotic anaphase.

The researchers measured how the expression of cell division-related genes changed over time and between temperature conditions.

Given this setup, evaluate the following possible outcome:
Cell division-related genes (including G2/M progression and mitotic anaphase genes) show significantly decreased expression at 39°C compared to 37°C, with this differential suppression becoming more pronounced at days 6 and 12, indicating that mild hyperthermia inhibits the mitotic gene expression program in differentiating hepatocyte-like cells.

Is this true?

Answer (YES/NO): NO